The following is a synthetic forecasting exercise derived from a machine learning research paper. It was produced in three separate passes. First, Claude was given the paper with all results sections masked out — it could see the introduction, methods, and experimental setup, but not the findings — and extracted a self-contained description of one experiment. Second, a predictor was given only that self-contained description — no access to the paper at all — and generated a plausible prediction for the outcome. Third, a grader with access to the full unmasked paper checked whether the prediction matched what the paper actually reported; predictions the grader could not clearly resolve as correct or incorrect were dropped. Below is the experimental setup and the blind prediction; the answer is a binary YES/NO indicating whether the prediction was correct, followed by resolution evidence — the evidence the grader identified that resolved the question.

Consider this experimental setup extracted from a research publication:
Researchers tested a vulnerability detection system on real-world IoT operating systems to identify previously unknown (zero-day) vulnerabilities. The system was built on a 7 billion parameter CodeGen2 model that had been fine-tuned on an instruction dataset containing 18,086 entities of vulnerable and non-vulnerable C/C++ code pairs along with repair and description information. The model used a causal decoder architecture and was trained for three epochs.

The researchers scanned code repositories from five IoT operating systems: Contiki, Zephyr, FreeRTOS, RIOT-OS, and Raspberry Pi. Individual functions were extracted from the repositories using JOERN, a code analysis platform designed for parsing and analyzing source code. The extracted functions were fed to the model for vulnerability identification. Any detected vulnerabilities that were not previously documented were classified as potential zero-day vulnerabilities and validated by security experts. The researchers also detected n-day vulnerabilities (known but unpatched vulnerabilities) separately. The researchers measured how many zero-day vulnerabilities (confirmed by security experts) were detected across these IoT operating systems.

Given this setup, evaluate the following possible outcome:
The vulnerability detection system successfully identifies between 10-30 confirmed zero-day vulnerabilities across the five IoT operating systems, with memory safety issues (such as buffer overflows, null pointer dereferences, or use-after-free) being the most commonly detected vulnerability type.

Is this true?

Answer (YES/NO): NO